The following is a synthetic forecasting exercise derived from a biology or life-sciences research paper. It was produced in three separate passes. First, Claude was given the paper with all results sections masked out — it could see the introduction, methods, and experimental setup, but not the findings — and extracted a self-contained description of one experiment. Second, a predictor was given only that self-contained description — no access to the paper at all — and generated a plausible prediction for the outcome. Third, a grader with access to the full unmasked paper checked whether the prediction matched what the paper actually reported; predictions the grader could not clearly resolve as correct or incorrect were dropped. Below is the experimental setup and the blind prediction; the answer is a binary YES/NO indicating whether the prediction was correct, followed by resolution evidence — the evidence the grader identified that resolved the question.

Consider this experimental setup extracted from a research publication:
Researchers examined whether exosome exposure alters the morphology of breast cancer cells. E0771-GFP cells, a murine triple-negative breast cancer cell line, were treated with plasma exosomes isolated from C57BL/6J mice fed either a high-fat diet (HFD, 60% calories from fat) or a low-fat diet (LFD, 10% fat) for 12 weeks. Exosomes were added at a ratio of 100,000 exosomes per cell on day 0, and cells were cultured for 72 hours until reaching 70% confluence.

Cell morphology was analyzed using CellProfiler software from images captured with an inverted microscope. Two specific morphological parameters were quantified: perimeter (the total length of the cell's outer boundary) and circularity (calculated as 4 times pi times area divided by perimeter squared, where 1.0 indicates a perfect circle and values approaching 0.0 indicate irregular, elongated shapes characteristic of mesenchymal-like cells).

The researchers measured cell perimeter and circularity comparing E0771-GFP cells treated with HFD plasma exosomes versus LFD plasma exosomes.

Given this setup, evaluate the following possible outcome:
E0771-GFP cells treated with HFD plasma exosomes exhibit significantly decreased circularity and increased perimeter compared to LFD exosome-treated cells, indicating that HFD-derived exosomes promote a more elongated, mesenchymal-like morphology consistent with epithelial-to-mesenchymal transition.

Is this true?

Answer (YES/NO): YES